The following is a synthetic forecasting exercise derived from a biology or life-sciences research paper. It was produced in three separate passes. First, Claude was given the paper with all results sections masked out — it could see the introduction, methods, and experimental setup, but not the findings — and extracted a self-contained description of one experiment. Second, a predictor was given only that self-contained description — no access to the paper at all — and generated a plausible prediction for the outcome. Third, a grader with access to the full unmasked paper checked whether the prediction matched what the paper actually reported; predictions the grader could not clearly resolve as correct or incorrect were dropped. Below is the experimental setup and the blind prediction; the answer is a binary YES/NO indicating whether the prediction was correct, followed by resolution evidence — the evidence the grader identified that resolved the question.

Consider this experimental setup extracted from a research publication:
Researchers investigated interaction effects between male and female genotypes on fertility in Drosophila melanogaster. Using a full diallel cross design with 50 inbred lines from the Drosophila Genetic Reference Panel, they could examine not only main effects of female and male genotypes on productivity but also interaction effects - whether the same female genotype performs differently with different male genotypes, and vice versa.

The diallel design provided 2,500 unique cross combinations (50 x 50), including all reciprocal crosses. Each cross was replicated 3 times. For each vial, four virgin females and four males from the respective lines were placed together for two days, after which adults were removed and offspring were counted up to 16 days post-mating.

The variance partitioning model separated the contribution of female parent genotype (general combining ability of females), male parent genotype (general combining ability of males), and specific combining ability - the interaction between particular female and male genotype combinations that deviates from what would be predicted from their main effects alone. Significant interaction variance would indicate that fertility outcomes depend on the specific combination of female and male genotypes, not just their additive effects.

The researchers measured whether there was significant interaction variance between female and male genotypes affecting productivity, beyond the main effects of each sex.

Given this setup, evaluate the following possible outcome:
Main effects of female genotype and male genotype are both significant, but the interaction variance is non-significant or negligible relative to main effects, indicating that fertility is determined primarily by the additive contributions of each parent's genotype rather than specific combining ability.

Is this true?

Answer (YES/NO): NO